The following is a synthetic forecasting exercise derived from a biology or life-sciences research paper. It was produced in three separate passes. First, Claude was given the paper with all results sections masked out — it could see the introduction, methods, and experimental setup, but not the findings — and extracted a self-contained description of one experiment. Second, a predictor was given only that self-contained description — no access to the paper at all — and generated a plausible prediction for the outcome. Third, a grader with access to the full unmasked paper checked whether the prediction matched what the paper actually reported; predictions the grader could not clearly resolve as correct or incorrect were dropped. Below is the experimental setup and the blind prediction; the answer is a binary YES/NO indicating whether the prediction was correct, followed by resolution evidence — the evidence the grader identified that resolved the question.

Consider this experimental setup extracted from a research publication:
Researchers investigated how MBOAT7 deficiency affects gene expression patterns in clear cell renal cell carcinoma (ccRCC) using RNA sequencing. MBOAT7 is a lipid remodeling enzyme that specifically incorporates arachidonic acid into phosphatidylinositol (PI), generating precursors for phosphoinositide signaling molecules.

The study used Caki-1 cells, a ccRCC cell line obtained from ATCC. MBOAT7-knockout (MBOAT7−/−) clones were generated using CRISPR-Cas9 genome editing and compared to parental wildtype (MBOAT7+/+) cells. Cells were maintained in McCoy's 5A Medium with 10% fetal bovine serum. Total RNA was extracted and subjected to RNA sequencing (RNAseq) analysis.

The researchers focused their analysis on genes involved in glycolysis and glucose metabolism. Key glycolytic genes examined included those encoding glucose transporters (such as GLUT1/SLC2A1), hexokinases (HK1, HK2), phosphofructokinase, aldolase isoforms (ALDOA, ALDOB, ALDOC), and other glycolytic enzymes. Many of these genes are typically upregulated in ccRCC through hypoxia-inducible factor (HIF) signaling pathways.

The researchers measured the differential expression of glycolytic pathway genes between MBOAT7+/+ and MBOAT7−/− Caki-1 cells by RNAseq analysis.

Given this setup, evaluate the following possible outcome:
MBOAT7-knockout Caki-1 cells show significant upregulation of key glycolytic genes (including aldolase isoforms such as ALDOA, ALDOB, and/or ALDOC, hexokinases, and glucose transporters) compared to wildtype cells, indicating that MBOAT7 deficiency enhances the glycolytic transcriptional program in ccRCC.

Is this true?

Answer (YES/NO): NO